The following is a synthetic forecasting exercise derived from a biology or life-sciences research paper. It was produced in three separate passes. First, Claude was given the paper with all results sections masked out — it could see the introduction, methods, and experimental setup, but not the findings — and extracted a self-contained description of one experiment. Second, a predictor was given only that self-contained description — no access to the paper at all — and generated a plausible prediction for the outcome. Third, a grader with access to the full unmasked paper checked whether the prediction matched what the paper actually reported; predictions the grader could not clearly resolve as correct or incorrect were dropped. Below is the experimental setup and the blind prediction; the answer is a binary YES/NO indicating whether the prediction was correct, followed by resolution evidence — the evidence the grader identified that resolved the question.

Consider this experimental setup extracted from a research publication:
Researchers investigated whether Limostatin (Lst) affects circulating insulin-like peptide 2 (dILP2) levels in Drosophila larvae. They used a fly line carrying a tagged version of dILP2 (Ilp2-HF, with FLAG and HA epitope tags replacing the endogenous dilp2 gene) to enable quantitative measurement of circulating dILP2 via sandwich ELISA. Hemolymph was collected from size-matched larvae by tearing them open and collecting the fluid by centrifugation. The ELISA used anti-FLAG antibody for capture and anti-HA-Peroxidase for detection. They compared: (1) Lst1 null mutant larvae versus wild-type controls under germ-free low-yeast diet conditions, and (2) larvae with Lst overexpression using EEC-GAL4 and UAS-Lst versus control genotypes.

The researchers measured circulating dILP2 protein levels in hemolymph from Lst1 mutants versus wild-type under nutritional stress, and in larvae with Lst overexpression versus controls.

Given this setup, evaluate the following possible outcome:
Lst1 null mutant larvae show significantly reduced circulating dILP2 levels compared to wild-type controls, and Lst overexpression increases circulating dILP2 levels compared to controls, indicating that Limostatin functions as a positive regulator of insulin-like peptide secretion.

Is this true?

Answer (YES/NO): NO